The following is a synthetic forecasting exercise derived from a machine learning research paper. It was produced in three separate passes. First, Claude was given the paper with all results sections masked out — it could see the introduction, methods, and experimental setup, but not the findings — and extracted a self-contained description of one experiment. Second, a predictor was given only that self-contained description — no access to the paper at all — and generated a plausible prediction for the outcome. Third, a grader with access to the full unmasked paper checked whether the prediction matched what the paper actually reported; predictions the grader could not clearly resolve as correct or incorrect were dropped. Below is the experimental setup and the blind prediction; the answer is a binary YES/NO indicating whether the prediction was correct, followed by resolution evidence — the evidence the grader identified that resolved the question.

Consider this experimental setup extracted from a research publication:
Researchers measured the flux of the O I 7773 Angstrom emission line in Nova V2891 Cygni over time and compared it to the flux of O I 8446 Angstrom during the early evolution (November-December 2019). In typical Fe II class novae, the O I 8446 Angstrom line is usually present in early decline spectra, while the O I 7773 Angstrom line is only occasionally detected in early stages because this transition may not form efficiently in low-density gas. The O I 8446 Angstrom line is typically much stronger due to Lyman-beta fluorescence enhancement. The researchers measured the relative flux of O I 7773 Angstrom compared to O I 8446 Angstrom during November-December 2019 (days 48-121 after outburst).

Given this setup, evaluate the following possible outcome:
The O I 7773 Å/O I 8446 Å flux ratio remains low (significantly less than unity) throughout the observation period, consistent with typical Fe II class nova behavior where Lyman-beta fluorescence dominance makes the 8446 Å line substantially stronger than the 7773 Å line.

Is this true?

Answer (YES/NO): NO